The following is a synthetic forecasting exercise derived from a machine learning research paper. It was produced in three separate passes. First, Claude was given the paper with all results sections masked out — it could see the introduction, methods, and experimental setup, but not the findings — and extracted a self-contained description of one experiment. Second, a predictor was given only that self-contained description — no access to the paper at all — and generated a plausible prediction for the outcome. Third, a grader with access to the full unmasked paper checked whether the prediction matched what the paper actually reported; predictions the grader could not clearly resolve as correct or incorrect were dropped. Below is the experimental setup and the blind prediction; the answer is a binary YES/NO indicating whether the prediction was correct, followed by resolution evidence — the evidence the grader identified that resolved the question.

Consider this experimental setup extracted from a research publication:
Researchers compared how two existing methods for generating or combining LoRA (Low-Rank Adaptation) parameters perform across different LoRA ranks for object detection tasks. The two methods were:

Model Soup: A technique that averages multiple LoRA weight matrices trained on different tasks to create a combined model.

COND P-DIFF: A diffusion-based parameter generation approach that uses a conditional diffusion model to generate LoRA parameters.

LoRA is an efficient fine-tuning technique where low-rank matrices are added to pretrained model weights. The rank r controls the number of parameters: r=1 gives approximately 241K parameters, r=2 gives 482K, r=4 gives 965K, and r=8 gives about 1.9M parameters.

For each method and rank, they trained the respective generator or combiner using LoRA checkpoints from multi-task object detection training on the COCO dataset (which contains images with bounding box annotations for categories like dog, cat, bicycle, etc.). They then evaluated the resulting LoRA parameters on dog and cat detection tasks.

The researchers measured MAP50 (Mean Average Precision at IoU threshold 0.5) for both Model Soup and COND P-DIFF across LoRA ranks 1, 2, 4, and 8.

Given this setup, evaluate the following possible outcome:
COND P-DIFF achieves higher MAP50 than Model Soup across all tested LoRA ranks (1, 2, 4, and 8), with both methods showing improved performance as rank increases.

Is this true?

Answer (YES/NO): NO